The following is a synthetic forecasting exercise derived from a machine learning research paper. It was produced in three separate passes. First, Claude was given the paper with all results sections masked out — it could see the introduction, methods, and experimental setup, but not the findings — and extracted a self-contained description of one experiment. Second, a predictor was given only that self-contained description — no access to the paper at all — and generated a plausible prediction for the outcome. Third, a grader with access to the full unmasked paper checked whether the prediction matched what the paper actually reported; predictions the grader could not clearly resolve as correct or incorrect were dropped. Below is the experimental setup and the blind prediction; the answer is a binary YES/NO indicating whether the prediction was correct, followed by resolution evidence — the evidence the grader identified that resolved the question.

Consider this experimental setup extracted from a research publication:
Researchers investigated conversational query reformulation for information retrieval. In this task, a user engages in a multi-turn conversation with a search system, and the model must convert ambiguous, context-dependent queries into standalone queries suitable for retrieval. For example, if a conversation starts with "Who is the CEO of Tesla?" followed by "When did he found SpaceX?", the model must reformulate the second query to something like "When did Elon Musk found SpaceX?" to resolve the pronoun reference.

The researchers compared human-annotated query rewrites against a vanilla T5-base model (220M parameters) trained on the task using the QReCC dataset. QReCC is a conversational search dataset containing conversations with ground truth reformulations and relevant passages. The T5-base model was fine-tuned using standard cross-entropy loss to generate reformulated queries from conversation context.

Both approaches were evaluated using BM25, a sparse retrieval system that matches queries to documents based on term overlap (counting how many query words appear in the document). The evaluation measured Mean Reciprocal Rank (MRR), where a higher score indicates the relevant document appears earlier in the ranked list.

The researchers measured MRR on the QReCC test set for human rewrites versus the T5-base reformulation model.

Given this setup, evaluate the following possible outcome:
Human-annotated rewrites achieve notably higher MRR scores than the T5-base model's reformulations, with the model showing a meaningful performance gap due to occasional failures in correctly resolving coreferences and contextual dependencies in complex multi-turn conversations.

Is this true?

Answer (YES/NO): YES